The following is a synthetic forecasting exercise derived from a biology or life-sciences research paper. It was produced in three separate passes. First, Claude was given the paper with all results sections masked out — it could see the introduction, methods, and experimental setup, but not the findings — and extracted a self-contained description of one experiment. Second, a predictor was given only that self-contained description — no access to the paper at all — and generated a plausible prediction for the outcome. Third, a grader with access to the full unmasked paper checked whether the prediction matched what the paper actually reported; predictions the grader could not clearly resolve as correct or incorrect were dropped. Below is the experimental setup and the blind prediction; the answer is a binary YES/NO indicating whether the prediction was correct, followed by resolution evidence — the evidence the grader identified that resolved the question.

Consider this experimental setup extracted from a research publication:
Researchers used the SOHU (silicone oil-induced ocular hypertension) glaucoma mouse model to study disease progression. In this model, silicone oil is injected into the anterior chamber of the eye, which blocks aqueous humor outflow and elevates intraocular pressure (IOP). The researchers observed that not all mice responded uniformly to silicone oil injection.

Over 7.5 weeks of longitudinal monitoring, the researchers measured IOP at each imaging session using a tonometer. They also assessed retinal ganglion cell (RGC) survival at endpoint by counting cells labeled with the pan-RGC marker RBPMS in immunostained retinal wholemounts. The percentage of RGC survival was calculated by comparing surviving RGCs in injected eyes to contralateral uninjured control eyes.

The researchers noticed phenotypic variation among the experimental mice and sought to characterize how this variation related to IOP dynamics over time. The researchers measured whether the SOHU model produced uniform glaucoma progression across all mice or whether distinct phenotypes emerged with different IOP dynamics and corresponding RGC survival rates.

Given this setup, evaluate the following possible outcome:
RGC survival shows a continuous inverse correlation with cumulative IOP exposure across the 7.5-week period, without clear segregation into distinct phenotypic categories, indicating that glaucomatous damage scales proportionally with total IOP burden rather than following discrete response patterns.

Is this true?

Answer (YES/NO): NO